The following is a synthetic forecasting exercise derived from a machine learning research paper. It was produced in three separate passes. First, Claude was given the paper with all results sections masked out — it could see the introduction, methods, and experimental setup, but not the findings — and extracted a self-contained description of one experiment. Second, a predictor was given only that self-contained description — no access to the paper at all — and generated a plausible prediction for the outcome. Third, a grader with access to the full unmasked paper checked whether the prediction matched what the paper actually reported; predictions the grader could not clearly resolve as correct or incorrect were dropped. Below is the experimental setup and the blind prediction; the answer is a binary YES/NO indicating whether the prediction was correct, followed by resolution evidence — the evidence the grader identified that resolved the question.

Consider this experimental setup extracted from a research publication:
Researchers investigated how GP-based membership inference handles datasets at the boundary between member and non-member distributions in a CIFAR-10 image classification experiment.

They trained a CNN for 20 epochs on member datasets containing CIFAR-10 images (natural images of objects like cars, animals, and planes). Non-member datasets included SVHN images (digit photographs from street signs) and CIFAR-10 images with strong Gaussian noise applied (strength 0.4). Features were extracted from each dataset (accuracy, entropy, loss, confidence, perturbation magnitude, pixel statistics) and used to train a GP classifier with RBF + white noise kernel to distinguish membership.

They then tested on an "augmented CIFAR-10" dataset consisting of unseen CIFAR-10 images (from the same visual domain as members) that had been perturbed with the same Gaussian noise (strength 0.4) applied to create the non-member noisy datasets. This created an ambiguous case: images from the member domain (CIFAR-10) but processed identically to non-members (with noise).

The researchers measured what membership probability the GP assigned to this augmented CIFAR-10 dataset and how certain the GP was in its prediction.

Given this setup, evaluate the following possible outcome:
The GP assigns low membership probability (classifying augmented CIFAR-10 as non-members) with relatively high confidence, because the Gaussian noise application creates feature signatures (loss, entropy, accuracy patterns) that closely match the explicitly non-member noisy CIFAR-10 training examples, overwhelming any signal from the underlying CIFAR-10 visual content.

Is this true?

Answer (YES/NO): YES